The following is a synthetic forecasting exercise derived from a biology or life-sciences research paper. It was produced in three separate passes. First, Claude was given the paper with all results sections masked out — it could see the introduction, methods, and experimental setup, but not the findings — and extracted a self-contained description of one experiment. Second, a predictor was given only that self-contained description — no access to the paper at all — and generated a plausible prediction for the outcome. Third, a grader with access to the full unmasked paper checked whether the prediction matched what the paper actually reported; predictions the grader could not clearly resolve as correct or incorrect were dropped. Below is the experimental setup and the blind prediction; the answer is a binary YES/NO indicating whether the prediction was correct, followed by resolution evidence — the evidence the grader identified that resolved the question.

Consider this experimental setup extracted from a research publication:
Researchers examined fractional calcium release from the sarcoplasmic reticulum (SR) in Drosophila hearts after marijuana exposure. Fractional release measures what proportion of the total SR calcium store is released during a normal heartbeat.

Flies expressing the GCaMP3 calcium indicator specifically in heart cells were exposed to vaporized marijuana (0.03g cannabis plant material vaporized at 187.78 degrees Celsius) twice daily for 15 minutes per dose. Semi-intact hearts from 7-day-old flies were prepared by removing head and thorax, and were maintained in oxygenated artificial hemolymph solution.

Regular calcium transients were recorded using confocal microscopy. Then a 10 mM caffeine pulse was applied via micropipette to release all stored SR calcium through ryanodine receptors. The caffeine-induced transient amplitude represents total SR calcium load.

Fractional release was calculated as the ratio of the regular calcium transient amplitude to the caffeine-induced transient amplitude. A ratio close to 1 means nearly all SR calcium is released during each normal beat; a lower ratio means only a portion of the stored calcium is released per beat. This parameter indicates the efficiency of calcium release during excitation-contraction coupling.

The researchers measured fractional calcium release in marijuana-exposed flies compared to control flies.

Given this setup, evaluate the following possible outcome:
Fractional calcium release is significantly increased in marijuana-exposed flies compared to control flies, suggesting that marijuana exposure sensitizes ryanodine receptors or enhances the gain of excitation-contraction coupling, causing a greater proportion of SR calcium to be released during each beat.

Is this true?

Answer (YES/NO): NO